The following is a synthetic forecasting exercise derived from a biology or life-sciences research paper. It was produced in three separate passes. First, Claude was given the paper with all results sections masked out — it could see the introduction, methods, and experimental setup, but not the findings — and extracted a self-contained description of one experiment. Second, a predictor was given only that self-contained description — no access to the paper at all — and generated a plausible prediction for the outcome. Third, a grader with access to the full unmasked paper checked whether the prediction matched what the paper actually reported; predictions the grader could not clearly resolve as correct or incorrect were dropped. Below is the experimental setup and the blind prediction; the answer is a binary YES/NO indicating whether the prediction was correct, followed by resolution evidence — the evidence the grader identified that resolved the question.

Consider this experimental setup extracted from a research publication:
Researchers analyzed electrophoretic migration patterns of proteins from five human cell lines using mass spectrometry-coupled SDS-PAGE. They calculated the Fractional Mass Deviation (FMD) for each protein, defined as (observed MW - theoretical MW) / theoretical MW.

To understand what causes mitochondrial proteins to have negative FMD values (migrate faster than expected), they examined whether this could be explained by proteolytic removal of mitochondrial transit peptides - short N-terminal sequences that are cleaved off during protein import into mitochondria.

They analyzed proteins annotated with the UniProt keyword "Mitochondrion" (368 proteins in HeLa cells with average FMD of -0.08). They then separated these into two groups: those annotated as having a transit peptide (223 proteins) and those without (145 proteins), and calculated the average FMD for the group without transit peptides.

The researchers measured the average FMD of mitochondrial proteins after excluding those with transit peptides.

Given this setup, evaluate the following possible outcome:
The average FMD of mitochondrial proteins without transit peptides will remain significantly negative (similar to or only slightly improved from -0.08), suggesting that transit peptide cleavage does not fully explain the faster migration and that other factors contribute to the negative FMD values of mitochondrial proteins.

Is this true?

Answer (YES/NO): NO